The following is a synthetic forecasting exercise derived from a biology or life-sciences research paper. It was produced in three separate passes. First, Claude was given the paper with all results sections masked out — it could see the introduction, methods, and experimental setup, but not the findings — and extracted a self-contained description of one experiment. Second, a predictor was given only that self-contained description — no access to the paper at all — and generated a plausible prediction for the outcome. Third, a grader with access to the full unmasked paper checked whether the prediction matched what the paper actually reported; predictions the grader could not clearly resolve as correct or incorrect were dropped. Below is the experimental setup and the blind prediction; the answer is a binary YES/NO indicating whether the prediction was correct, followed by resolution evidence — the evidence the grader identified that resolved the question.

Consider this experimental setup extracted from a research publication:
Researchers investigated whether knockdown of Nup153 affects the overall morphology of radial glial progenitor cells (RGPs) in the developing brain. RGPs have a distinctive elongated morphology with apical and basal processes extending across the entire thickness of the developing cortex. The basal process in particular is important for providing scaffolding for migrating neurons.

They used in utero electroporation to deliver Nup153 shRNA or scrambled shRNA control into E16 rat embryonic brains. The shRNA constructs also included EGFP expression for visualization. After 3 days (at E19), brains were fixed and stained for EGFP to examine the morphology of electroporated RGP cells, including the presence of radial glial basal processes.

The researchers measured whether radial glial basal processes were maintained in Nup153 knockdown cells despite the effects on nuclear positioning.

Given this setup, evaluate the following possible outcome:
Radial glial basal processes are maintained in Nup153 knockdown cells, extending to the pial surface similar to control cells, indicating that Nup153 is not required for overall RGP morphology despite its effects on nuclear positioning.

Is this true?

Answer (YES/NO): YES